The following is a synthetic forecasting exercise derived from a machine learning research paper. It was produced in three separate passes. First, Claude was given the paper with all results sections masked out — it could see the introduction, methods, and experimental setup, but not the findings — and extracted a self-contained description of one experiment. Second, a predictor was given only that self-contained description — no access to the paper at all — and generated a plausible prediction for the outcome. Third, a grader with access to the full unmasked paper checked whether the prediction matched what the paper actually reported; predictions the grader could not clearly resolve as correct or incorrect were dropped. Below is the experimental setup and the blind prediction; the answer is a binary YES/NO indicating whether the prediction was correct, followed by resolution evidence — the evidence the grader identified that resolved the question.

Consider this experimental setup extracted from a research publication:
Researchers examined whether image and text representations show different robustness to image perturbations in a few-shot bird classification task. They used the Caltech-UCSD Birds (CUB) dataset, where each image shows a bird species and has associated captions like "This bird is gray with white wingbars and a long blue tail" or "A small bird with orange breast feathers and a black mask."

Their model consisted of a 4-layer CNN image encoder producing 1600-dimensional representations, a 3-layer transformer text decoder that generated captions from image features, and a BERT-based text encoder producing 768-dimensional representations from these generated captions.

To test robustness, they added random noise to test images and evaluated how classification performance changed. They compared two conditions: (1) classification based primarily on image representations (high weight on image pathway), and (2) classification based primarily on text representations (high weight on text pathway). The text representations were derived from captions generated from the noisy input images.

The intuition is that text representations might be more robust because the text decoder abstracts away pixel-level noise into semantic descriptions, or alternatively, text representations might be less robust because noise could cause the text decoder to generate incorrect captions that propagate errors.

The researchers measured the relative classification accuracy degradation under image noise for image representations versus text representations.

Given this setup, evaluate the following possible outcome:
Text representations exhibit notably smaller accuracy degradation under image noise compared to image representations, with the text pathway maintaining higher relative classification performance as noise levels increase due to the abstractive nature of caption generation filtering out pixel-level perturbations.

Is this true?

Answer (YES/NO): NO